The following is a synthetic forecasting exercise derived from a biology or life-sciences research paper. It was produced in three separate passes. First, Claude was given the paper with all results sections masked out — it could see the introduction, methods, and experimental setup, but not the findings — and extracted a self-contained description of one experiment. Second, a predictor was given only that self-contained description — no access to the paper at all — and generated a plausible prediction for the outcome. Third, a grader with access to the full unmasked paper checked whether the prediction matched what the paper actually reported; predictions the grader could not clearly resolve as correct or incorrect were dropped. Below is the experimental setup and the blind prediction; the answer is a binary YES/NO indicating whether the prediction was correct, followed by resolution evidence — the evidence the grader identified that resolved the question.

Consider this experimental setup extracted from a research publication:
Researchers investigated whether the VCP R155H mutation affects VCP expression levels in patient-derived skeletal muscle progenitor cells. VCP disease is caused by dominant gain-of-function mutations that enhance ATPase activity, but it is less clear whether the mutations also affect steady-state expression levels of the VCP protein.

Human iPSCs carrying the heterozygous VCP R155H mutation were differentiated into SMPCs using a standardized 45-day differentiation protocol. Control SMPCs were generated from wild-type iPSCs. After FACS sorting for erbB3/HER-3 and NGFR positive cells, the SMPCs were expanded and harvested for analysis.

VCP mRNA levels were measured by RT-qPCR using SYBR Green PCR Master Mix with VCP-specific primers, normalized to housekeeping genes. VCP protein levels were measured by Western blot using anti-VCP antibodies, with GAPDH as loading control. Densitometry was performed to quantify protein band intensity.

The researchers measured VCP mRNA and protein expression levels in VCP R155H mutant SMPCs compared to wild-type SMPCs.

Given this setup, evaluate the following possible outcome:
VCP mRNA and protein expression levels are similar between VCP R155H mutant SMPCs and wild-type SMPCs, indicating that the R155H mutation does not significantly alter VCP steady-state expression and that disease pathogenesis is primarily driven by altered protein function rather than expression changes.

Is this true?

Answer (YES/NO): NO